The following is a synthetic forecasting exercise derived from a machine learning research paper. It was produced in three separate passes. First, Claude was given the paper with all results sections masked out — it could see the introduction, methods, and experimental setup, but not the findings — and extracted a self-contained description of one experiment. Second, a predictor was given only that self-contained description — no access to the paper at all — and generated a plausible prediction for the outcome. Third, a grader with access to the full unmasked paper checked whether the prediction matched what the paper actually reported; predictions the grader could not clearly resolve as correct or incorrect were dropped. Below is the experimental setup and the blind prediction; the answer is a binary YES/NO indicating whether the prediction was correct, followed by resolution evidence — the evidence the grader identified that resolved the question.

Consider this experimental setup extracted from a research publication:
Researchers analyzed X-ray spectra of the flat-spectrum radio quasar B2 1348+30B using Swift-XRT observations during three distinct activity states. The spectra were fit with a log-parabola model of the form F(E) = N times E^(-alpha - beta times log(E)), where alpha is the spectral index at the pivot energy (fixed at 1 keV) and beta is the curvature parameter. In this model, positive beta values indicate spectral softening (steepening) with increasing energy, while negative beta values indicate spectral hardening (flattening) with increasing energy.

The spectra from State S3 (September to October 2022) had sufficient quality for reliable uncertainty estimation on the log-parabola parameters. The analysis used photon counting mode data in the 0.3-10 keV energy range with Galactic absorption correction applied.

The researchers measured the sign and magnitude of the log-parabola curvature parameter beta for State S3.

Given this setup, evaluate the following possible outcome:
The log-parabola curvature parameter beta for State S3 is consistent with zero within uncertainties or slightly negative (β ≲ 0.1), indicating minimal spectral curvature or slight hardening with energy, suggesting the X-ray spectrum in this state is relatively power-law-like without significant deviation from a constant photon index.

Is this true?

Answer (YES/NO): NO